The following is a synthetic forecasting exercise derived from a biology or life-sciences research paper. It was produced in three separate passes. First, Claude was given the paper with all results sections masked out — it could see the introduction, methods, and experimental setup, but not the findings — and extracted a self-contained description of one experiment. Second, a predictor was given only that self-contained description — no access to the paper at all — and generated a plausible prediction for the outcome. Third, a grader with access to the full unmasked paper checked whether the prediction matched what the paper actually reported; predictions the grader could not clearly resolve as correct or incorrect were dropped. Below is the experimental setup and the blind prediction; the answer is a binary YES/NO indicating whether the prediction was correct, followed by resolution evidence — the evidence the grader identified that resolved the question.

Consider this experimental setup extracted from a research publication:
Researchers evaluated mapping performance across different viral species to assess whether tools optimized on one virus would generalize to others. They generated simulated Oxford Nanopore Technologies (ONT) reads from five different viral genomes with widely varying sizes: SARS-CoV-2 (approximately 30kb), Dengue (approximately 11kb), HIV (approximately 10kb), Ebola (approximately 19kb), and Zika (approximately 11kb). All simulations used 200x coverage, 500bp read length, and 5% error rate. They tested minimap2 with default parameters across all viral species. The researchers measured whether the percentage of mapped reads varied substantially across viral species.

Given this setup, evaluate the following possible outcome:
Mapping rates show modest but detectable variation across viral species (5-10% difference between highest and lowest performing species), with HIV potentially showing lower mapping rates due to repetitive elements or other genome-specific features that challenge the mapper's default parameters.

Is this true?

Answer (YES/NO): NO